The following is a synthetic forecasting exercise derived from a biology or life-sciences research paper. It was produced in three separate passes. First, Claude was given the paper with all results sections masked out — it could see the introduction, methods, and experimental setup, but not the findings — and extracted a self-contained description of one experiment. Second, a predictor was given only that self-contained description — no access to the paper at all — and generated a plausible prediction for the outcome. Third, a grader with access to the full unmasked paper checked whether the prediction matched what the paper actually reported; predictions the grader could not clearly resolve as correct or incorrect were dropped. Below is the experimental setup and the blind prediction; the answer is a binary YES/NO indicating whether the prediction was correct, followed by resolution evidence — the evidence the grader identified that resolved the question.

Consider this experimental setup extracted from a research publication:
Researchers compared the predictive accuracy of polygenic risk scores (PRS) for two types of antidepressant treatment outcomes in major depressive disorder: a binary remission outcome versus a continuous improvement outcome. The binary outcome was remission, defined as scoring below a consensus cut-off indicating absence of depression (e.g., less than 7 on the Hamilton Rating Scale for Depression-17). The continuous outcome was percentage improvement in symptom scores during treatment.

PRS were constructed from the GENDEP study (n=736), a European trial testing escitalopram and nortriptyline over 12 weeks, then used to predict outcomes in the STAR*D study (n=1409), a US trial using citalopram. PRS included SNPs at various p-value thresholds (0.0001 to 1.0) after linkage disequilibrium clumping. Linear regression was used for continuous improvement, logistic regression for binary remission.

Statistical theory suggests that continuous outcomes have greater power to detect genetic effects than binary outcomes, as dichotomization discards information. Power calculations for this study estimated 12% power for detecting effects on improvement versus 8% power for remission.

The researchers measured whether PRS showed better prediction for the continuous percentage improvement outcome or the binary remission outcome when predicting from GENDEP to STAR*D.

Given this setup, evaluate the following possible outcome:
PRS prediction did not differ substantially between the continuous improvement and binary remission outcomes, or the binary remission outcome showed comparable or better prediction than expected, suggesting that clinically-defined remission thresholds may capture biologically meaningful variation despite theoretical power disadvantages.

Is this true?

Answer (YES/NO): YES